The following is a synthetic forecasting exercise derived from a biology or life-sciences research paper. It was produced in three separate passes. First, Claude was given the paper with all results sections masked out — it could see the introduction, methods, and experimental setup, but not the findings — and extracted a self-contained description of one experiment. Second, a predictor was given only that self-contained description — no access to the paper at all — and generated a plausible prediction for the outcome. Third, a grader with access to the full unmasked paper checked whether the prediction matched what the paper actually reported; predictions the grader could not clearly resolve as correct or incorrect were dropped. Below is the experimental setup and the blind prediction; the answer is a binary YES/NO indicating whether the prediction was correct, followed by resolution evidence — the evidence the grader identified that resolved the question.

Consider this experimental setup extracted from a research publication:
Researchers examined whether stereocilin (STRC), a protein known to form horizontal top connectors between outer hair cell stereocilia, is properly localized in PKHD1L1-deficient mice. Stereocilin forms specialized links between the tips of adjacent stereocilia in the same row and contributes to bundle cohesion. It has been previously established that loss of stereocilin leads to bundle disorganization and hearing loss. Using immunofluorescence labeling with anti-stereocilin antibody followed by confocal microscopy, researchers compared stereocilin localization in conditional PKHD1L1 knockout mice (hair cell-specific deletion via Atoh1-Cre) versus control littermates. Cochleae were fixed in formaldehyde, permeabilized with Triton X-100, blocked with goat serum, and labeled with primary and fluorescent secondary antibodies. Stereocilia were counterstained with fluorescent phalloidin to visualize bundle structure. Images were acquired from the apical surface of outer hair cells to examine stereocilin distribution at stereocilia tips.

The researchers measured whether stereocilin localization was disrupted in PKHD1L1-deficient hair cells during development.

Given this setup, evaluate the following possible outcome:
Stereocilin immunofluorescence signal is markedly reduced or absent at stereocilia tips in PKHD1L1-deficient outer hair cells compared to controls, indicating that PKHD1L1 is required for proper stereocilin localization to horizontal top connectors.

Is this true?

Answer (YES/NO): NO